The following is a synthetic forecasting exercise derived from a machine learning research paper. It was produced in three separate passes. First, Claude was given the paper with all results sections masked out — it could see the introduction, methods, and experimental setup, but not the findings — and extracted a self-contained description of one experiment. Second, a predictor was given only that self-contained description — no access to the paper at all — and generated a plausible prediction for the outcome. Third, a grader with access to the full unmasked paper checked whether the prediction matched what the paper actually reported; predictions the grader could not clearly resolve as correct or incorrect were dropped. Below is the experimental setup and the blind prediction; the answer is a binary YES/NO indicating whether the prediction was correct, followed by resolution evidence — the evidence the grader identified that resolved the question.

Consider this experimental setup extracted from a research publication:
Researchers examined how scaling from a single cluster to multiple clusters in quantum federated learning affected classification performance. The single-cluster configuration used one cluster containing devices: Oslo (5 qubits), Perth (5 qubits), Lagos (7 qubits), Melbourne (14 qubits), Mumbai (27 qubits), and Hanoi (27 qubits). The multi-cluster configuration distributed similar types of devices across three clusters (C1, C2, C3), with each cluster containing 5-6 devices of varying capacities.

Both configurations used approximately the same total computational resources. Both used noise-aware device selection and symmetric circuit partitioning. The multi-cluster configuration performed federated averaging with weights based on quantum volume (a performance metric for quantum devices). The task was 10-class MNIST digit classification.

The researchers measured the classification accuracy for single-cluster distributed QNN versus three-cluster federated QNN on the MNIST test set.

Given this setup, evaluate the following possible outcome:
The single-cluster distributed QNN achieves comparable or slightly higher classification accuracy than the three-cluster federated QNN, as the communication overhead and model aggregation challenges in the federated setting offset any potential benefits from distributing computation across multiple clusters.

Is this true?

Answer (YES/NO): NO